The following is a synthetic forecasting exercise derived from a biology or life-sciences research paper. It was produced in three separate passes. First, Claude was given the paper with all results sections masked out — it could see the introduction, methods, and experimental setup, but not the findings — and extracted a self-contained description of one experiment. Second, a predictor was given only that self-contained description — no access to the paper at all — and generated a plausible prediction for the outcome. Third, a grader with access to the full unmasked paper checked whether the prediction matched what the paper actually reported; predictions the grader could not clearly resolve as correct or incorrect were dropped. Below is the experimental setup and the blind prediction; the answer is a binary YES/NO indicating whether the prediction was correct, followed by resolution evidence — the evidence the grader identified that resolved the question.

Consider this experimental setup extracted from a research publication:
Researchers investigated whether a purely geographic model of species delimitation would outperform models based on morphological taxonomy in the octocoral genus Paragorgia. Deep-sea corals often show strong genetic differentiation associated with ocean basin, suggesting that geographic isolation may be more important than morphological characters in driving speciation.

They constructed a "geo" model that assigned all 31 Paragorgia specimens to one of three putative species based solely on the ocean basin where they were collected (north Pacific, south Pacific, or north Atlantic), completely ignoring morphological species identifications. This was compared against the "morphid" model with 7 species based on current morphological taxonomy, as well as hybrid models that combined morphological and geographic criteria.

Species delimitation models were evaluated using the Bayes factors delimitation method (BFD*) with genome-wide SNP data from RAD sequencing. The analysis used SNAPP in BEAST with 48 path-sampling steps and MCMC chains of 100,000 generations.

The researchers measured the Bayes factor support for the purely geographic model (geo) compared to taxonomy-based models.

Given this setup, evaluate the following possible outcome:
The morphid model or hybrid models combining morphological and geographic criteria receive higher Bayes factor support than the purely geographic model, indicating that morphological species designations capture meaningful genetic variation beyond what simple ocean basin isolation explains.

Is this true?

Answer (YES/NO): YES